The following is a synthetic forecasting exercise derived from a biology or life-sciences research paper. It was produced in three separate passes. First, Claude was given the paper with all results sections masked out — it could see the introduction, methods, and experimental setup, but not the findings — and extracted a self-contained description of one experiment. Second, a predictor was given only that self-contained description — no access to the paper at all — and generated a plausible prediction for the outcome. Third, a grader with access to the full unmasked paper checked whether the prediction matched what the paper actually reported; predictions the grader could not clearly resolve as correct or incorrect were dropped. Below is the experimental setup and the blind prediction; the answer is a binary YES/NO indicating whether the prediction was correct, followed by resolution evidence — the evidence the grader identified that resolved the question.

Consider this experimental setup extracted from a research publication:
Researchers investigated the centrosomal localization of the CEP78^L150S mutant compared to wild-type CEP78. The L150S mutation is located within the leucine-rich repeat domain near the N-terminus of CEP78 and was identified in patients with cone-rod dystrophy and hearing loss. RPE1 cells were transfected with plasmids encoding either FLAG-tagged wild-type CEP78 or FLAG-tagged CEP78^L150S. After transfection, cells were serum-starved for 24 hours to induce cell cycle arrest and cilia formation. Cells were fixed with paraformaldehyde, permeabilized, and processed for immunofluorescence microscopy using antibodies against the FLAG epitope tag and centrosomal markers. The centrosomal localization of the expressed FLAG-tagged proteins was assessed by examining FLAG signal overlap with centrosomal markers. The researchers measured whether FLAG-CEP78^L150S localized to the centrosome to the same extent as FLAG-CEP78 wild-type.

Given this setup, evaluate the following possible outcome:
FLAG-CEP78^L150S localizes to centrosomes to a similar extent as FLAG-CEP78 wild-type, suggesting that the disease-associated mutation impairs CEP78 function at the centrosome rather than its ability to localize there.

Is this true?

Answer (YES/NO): NO